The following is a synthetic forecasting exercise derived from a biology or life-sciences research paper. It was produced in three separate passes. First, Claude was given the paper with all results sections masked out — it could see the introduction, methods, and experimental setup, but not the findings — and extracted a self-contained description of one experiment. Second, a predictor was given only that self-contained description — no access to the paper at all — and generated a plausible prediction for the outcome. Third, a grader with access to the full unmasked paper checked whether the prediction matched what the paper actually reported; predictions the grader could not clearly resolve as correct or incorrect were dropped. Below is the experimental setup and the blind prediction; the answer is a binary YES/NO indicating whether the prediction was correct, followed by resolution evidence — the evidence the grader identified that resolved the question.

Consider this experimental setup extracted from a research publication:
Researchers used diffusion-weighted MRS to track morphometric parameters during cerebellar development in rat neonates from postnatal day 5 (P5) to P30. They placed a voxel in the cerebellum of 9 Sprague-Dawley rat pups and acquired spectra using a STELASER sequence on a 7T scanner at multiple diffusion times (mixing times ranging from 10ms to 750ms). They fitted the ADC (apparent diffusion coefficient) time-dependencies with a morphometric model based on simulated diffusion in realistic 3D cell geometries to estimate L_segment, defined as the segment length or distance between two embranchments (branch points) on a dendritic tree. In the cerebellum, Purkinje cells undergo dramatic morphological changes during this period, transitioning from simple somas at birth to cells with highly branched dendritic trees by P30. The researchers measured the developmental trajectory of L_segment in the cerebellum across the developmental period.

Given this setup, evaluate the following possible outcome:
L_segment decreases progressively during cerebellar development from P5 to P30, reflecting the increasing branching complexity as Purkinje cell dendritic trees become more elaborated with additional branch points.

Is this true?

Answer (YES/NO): NO